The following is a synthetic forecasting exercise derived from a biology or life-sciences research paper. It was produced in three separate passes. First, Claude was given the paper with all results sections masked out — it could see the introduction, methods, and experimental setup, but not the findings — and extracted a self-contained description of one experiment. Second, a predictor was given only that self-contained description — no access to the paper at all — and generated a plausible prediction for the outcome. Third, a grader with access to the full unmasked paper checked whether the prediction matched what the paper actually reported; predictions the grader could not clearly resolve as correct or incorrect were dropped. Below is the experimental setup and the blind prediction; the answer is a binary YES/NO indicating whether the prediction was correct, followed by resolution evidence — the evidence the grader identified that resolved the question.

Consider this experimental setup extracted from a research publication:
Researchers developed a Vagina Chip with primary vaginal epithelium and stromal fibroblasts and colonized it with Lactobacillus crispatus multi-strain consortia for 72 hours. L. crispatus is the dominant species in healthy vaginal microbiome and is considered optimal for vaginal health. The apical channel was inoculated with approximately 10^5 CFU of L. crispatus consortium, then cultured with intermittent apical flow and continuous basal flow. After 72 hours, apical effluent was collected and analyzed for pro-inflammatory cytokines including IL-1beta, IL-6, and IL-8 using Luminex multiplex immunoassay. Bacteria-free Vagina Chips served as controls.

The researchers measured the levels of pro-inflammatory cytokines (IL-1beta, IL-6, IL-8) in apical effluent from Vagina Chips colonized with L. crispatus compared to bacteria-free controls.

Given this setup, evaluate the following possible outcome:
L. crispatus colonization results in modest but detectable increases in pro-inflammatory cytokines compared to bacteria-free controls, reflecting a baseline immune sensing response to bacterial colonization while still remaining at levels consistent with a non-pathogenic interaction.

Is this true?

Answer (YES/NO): NO